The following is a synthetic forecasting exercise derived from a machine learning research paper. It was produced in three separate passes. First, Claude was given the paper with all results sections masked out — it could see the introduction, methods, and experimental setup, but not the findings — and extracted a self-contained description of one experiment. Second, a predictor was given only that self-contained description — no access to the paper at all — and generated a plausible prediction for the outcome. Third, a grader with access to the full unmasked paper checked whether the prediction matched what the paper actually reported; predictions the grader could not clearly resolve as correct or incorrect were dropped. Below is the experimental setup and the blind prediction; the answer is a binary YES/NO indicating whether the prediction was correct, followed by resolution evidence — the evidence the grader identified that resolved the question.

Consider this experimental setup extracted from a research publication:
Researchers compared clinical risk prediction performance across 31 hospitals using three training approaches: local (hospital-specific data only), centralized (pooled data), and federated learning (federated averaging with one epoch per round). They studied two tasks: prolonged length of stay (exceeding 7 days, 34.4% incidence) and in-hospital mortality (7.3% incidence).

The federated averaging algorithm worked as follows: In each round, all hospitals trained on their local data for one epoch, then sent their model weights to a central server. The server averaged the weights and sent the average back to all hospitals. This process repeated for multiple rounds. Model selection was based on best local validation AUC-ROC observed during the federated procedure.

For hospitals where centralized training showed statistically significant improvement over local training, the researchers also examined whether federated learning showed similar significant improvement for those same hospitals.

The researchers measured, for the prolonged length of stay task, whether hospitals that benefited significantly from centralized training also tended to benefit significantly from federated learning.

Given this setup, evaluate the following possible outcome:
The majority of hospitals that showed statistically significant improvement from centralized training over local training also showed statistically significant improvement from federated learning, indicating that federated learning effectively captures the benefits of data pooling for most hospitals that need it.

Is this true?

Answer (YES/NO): YES